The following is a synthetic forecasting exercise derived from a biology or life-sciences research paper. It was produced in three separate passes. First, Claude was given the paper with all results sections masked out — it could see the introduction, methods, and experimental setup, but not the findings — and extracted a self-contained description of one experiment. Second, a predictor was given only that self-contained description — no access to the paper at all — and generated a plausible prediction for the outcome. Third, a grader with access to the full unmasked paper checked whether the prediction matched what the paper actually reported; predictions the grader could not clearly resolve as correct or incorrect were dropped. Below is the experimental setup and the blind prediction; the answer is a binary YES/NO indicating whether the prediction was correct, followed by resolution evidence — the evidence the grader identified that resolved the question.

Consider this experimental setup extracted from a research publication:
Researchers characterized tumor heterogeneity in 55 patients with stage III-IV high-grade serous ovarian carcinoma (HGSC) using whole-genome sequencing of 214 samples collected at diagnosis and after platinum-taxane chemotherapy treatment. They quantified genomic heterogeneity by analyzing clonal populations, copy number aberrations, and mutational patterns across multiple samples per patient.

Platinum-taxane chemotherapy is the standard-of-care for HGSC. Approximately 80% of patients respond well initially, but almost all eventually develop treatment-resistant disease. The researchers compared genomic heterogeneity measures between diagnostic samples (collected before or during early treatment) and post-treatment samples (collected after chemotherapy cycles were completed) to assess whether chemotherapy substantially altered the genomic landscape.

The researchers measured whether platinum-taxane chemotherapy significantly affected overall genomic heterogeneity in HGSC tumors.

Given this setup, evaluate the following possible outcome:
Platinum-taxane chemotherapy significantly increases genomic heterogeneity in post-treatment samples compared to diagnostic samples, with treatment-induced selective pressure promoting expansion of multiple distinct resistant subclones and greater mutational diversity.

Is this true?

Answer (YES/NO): NO